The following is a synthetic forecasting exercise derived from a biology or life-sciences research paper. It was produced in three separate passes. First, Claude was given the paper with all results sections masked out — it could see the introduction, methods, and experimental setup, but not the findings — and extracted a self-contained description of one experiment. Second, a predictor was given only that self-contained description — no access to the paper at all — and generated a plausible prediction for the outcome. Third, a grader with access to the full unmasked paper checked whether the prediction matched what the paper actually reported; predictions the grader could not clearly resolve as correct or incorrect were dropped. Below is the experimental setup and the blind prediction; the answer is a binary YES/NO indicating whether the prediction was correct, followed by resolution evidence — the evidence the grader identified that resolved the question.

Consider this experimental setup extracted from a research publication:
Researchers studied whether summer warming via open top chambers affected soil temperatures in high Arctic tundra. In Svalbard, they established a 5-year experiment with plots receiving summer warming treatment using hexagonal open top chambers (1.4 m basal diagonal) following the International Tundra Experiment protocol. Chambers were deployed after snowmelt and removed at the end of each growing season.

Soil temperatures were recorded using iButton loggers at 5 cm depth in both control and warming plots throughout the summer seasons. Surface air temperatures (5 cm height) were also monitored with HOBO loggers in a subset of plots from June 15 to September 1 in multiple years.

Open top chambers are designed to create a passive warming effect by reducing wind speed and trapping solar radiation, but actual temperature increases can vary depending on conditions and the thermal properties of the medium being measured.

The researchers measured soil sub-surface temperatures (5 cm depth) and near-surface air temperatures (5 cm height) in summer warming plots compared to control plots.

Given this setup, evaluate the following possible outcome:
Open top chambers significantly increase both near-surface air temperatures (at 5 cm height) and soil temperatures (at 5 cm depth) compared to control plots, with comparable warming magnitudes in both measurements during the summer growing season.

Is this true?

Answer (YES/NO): NO